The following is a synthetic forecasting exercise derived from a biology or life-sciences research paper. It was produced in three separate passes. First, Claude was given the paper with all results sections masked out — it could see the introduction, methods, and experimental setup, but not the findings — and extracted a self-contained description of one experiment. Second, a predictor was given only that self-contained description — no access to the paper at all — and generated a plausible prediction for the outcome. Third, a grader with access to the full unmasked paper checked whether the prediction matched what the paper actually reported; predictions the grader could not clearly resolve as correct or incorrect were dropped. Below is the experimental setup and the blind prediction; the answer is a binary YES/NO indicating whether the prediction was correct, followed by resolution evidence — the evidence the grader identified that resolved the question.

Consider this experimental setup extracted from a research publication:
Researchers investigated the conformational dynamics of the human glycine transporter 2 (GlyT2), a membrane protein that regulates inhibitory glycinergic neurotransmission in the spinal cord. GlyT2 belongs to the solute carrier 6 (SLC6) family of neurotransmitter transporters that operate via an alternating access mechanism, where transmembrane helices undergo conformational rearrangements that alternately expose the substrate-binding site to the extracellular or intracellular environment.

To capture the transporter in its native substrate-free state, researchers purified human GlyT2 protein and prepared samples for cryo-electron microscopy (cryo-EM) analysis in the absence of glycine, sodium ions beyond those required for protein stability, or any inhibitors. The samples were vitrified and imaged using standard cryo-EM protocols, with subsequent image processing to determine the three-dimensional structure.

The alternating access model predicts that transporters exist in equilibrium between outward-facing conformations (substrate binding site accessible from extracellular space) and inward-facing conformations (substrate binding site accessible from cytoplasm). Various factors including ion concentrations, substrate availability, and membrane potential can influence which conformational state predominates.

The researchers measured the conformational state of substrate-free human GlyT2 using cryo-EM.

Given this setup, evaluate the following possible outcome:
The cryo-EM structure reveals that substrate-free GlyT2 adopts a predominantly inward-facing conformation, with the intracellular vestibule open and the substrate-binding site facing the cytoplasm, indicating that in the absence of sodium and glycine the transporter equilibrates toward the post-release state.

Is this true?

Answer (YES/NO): YES